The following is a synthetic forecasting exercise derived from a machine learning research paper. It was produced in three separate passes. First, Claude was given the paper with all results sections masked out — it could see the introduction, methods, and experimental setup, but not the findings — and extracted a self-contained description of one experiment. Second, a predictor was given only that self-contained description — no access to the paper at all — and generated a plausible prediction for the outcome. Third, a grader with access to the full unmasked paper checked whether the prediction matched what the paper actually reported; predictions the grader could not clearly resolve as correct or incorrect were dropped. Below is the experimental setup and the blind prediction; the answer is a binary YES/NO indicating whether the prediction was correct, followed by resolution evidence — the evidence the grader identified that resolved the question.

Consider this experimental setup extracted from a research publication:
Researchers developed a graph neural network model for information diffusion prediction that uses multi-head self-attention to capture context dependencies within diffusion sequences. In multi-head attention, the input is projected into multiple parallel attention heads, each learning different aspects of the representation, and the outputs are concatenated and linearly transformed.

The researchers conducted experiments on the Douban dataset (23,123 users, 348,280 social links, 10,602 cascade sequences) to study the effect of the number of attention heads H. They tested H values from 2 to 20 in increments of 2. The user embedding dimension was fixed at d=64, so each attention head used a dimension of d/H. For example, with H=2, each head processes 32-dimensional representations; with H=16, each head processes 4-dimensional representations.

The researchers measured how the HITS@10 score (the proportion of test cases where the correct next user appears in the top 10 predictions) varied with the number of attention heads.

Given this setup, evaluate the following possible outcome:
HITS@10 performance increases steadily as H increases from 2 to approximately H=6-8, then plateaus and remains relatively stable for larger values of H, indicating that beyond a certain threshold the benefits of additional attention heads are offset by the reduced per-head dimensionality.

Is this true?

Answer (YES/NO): NO